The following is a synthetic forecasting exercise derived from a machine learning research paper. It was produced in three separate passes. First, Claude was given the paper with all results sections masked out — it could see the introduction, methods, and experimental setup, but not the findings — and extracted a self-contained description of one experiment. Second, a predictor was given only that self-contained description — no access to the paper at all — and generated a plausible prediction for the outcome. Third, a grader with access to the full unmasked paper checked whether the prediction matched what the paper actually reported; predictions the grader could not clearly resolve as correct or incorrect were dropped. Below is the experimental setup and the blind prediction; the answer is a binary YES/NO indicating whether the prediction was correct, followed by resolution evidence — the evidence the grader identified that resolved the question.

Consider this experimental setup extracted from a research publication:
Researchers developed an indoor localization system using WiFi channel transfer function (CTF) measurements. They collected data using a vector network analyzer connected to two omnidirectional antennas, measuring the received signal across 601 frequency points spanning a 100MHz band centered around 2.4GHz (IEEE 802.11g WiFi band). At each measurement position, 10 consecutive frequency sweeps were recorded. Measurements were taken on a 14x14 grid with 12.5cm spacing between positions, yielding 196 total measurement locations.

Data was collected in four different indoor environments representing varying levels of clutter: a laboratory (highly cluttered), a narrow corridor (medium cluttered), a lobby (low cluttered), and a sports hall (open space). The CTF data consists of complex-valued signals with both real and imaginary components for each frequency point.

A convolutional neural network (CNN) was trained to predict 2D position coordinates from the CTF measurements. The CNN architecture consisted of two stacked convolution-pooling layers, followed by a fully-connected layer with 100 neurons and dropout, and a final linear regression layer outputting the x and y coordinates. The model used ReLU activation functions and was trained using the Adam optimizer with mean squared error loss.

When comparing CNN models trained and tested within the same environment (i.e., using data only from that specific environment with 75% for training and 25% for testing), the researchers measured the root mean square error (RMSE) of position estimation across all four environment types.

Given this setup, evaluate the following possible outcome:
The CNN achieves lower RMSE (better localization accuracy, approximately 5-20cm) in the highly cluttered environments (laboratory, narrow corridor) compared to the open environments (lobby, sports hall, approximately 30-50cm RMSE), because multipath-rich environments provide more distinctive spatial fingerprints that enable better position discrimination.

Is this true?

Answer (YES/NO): NO